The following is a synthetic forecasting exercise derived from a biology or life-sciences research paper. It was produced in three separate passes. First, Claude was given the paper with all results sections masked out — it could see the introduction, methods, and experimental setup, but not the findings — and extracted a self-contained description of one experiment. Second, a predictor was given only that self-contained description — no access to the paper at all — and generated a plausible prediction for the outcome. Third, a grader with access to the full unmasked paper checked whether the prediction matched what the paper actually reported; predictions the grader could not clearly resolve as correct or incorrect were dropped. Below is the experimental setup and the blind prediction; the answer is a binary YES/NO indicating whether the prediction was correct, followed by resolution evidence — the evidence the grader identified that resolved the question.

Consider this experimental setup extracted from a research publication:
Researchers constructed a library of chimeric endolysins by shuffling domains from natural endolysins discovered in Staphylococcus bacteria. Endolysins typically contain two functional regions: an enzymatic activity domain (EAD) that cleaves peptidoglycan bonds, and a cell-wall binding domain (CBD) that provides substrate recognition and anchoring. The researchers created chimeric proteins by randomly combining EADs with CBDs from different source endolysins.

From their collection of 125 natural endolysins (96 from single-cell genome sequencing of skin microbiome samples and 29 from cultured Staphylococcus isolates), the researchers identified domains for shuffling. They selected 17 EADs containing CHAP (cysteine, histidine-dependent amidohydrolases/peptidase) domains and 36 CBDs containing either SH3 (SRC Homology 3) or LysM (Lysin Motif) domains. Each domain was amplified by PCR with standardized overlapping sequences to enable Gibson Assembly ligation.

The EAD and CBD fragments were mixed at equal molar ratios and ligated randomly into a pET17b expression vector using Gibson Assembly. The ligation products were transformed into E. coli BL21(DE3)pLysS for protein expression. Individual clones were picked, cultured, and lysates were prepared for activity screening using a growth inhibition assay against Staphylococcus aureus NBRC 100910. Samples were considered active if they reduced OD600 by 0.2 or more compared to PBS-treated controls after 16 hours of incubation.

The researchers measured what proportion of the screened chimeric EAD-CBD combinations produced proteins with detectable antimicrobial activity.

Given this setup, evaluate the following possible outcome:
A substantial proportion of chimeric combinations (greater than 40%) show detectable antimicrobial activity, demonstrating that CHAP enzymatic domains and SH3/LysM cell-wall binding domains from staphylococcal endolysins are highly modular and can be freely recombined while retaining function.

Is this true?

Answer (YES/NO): NO